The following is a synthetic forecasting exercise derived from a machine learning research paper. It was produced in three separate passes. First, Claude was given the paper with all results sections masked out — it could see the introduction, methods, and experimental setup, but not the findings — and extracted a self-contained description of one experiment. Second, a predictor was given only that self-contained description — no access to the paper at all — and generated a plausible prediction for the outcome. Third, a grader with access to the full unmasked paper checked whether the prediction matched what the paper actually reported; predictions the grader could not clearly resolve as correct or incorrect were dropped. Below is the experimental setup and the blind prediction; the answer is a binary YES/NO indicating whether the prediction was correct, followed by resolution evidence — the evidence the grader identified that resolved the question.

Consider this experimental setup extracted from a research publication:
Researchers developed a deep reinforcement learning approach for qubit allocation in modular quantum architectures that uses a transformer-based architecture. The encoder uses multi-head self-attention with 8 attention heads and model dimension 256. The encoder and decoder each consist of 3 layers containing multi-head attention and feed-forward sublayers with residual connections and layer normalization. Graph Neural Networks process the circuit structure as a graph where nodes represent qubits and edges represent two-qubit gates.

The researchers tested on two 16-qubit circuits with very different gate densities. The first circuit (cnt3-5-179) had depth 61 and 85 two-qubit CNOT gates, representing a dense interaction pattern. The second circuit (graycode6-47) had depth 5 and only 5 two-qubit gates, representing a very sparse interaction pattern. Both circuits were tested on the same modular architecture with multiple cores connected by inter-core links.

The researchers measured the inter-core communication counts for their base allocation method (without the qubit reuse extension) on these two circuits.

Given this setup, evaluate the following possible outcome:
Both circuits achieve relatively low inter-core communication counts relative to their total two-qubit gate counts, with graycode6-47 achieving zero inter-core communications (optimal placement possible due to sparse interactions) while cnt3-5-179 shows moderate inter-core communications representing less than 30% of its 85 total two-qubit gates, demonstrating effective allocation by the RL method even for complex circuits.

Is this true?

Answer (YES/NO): YES